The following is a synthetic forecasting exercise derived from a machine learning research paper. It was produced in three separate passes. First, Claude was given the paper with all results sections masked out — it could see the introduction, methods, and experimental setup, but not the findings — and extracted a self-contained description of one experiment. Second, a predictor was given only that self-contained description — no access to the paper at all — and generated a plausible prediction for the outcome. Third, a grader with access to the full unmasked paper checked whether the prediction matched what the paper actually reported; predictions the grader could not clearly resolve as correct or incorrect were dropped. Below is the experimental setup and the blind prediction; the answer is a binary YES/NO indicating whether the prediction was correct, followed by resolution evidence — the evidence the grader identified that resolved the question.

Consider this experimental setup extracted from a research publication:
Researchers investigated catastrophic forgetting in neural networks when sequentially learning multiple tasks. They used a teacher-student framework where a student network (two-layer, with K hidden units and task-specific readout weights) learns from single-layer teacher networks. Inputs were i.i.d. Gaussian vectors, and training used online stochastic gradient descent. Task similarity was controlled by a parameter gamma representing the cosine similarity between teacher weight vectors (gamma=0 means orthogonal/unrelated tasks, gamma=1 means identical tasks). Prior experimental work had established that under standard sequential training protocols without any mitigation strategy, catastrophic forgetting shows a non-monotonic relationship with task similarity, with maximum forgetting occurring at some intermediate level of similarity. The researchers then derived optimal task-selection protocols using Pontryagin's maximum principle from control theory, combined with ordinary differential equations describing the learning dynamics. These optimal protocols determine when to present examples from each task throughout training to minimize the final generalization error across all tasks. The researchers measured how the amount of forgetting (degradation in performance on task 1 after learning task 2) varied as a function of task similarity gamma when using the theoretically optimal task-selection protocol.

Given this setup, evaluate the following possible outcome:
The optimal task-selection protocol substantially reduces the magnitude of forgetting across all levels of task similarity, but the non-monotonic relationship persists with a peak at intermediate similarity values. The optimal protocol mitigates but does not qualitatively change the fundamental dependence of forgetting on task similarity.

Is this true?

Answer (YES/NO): NO